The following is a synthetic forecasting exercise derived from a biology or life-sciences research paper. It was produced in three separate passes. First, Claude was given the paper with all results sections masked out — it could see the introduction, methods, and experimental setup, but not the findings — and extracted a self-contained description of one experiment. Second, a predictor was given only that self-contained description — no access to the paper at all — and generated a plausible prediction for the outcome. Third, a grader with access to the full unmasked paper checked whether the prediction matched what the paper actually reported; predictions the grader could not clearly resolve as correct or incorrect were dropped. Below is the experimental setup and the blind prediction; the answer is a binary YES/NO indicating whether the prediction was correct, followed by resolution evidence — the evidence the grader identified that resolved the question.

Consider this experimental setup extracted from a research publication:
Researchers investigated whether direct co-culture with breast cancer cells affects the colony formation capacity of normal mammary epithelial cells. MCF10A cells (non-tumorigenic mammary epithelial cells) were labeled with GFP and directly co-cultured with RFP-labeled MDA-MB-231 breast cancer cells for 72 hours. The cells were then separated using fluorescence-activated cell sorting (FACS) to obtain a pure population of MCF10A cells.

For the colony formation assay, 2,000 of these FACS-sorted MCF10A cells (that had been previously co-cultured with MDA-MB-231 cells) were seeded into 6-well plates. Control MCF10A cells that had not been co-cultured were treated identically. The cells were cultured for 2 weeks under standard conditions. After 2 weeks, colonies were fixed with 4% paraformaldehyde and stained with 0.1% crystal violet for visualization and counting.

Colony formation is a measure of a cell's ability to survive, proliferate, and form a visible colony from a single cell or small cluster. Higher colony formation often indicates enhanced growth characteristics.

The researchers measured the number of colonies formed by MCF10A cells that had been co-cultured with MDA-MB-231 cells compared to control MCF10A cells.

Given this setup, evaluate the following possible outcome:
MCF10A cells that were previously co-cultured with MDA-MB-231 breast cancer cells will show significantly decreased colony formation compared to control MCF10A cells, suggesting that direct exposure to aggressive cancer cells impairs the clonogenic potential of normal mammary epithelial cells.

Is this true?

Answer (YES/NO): NO